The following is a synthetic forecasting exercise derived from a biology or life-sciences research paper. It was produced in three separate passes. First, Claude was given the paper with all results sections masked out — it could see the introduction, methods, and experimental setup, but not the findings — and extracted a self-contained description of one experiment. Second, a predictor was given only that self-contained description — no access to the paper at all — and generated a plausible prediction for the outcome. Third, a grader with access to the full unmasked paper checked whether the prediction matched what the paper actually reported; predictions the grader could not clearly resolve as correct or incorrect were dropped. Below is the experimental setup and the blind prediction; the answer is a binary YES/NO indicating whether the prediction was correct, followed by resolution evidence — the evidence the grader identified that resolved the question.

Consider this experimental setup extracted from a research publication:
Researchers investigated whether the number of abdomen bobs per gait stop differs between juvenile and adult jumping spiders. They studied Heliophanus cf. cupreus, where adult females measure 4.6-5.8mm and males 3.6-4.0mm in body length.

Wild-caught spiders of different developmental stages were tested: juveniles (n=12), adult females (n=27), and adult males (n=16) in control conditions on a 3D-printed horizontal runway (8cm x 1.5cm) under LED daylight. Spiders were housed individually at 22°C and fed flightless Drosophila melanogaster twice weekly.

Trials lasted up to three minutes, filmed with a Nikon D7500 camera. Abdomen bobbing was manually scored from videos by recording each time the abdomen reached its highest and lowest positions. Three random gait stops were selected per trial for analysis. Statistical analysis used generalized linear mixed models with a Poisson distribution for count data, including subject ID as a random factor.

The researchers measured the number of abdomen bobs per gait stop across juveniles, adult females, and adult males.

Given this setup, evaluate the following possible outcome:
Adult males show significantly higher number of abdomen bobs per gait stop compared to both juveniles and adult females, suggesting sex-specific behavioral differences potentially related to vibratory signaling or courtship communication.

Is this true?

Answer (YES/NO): NO